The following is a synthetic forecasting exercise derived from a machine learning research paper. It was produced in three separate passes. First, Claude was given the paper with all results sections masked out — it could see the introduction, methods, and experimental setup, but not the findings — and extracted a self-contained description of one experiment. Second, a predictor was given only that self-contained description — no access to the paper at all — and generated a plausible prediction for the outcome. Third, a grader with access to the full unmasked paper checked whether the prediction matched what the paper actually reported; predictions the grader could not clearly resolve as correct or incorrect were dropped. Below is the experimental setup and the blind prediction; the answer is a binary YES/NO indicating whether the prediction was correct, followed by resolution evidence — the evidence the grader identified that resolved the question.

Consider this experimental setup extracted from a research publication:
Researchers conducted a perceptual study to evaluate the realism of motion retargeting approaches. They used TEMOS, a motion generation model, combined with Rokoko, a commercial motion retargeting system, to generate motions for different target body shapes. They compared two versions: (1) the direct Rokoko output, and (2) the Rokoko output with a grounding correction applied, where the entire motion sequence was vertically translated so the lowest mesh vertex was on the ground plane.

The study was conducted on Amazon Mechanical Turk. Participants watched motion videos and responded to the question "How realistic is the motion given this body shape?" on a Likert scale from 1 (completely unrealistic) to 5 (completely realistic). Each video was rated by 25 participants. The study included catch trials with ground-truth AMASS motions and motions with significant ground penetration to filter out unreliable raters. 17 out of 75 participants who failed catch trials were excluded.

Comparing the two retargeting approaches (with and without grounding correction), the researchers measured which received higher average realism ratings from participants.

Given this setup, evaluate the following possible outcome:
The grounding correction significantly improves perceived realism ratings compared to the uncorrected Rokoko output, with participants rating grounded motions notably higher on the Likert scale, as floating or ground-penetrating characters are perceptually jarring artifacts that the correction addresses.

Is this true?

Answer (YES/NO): NO